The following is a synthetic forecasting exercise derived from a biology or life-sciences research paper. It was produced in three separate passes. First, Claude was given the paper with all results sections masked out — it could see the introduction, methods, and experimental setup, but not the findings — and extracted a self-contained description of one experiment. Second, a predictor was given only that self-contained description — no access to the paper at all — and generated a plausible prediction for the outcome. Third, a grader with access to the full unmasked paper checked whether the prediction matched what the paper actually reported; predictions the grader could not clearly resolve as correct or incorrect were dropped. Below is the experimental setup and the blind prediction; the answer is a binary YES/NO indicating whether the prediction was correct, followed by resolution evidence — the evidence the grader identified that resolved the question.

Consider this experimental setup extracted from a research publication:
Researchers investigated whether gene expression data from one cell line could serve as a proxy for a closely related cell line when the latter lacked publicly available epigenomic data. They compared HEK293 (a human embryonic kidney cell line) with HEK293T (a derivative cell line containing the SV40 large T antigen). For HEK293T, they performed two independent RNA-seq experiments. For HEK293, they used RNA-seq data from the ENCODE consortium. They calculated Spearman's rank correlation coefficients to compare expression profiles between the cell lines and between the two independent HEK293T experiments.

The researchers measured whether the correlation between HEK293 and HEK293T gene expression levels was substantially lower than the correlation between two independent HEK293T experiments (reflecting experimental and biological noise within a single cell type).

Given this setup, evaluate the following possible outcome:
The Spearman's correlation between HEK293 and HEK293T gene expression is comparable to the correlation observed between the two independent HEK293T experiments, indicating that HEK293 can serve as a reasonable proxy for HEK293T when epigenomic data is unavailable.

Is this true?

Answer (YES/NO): YES